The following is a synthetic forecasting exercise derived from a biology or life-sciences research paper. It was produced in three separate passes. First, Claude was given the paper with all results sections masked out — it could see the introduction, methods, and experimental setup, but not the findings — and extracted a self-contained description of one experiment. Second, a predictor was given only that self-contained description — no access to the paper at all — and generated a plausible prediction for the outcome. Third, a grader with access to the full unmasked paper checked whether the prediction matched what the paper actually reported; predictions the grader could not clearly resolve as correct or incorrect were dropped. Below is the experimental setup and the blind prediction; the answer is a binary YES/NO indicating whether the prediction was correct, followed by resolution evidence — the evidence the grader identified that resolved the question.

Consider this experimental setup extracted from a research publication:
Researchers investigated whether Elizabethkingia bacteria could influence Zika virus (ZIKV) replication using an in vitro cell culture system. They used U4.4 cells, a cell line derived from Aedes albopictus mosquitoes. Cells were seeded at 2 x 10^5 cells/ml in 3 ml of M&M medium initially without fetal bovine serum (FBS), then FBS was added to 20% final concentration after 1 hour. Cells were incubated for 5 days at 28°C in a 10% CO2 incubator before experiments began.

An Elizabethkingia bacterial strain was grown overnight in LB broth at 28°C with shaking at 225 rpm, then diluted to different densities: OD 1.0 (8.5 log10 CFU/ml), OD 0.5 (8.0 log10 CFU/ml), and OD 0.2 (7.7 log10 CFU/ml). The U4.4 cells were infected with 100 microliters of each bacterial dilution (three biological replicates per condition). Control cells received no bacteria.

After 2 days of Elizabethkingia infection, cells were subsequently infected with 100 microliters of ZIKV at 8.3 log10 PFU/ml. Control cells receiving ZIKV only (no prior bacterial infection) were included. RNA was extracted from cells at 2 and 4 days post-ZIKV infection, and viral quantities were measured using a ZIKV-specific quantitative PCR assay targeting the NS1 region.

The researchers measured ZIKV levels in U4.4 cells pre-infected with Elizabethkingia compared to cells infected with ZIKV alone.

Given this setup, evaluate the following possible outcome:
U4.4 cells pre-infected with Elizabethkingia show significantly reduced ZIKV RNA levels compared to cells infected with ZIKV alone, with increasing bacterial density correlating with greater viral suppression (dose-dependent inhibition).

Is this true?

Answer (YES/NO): NO